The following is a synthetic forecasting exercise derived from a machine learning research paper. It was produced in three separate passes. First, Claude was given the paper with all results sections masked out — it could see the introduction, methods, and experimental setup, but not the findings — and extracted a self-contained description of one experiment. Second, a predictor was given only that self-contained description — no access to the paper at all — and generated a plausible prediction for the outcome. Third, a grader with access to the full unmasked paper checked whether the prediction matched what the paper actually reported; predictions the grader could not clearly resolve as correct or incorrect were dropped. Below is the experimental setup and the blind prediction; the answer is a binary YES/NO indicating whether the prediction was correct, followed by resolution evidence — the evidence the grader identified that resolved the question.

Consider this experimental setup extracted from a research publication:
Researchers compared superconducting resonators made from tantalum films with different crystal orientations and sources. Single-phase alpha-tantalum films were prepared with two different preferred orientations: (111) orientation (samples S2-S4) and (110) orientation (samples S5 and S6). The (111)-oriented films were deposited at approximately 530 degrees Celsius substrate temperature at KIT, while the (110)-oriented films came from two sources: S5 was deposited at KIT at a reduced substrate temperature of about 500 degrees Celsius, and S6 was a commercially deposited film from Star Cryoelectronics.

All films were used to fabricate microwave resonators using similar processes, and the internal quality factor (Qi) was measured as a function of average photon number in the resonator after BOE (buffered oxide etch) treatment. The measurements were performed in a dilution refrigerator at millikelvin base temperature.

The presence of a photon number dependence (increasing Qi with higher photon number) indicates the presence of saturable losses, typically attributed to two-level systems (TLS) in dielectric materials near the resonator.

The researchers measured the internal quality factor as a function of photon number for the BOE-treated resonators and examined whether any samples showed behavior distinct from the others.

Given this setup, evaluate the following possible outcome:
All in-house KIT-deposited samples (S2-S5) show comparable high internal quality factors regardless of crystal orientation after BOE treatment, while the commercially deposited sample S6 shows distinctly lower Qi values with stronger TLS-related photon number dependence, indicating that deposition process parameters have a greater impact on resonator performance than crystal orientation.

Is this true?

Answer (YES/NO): NO